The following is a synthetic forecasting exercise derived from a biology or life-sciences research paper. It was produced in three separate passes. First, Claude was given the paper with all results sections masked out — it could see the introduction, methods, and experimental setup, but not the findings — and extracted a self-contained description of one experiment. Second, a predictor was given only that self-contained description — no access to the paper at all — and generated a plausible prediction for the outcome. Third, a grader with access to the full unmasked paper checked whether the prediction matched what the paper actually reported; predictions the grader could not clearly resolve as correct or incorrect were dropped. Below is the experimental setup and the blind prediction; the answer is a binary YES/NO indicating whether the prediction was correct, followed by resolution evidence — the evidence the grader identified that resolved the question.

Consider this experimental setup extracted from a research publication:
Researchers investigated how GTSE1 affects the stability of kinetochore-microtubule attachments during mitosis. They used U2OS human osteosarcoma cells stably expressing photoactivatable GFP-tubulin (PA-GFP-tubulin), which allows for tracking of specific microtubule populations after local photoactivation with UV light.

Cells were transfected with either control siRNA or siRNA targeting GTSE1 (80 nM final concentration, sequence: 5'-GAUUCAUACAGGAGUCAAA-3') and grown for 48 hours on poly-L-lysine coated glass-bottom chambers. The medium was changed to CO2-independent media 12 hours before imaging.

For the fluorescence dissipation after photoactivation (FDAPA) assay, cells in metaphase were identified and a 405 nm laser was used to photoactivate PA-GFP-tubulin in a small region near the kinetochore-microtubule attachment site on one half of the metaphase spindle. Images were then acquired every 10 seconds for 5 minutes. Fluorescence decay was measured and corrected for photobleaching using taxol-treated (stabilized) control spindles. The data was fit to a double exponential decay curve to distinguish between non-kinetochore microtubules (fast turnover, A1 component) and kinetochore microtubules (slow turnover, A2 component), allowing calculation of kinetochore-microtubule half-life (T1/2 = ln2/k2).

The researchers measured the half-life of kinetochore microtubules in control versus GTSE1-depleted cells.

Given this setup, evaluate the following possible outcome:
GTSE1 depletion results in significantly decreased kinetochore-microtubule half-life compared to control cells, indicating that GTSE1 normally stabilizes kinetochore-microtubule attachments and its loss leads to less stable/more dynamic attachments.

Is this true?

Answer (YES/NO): YES